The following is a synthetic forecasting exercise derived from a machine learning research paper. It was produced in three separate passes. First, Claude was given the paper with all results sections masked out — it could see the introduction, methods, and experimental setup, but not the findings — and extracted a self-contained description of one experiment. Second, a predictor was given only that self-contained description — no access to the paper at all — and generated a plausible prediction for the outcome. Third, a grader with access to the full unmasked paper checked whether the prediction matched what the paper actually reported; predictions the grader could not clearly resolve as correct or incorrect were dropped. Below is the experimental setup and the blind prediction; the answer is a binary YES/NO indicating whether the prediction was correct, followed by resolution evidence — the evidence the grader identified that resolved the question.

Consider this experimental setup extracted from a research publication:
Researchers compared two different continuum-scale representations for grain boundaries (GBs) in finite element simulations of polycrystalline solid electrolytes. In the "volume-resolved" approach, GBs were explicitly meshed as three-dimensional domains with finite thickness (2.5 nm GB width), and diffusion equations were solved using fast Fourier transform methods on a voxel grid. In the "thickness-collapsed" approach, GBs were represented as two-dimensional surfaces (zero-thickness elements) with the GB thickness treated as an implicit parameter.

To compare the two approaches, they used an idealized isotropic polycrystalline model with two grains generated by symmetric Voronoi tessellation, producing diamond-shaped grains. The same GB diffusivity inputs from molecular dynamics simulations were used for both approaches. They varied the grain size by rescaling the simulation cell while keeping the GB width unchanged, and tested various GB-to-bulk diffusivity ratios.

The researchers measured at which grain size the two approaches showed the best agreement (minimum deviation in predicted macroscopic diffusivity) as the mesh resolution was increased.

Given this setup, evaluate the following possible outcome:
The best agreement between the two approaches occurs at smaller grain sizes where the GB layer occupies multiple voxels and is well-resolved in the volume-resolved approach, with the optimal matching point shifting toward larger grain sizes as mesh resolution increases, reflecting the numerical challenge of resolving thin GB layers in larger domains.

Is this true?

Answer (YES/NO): NO